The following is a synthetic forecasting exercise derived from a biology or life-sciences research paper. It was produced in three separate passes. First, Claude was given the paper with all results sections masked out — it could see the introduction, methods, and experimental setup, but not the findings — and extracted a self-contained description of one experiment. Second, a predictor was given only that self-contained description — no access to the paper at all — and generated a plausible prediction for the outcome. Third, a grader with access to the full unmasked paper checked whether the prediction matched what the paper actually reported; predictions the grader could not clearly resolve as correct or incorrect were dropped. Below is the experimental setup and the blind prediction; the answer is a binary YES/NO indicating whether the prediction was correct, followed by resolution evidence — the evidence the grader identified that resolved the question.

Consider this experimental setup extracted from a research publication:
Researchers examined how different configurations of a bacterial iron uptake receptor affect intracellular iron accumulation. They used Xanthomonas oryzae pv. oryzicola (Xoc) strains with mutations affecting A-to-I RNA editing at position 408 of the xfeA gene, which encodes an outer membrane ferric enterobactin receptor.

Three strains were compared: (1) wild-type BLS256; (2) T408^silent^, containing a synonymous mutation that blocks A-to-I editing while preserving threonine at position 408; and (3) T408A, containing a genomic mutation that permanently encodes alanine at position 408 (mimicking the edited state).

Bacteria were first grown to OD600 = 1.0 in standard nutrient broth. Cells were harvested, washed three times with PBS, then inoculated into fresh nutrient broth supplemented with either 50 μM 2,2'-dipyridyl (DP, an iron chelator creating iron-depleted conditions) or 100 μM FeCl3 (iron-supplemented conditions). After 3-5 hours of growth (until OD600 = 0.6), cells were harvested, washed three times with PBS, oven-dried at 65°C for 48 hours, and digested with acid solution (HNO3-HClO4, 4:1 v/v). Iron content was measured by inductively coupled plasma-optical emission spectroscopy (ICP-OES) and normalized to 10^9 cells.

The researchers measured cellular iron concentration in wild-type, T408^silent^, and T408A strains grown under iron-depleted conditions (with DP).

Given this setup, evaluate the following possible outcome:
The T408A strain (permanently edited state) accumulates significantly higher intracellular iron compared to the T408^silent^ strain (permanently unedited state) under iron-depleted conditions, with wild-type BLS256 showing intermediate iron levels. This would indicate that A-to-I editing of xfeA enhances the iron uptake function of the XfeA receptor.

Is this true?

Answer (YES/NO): YES